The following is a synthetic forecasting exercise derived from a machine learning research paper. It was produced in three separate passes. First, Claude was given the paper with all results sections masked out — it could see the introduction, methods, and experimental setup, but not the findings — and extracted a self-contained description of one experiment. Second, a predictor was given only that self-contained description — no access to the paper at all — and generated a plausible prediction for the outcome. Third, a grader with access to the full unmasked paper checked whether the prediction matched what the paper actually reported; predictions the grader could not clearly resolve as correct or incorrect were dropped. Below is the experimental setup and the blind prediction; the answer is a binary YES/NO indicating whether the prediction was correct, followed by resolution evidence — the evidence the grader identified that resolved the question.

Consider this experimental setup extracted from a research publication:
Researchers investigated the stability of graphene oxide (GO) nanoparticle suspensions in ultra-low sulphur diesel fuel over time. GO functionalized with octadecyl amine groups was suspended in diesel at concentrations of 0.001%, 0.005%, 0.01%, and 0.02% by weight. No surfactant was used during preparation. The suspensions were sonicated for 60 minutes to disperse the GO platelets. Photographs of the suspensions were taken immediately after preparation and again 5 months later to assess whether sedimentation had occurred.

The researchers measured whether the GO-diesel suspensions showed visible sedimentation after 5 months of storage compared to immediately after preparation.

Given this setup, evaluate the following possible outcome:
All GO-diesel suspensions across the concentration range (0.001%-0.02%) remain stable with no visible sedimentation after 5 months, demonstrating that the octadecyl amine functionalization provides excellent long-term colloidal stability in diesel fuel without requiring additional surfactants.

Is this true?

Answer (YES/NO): YES